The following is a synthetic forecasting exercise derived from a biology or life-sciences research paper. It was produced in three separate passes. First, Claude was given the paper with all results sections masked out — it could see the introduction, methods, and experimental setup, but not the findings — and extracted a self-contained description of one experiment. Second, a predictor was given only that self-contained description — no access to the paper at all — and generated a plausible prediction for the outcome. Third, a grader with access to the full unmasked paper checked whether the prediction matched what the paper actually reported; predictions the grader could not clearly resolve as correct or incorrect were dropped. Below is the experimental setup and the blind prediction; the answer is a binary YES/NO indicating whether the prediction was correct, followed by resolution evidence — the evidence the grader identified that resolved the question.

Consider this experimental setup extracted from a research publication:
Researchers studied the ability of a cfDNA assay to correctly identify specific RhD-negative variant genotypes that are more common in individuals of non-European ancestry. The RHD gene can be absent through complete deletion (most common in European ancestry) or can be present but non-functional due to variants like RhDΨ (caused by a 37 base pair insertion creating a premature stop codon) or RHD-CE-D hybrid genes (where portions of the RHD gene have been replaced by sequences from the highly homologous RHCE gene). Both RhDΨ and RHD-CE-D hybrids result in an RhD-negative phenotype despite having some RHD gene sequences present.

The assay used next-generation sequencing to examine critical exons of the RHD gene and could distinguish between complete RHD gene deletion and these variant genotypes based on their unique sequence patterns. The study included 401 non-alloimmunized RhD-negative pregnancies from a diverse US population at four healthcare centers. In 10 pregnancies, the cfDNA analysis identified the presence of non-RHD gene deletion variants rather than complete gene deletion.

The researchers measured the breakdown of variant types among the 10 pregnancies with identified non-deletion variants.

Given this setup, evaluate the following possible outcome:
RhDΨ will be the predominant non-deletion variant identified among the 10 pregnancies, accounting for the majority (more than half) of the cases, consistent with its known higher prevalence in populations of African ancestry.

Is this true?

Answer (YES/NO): NO